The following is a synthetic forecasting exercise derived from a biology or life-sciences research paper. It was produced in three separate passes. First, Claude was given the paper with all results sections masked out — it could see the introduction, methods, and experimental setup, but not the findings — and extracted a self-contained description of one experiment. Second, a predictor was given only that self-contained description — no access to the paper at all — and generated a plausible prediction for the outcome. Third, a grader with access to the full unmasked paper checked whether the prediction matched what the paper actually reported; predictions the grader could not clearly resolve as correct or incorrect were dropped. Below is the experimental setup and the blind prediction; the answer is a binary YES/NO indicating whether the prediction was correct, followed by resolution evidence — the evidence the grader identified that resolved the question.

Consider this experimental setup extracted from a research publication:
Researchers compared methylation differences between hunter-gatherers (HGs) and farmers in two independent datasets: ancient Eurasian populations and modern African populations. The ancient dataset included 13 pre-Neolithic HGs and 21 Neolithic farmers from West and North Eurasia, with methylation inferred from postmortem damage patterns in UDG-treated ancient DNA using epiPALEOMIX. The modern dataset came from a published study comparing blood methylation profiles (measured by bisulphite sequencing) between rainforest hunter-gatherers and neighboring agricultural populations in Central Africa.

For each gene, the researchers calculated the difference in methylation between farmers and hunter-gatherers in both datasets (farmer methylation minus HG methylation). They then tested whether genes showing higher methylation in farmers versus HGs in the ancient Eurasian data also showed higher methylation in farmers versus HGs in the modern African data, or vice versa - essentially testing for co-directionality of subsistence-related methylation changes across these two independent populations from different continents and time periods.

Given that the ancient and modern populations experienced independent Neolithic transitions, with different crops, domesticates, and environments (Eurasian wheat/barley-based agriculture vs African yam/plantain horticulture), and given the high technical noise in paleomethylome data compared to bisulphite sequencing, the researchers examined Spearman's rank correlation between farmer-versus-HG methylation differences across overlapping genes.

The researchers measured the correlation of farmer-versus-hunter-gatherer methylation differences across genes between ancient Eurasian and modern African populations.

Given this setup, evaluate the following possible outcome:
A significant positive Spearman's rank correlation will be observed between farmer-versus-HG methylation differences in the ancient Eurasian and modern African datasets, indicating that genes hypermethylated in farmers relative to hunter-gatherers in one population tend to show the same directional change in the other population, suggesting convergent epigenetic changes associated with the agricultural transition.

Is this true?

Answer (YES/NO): NO